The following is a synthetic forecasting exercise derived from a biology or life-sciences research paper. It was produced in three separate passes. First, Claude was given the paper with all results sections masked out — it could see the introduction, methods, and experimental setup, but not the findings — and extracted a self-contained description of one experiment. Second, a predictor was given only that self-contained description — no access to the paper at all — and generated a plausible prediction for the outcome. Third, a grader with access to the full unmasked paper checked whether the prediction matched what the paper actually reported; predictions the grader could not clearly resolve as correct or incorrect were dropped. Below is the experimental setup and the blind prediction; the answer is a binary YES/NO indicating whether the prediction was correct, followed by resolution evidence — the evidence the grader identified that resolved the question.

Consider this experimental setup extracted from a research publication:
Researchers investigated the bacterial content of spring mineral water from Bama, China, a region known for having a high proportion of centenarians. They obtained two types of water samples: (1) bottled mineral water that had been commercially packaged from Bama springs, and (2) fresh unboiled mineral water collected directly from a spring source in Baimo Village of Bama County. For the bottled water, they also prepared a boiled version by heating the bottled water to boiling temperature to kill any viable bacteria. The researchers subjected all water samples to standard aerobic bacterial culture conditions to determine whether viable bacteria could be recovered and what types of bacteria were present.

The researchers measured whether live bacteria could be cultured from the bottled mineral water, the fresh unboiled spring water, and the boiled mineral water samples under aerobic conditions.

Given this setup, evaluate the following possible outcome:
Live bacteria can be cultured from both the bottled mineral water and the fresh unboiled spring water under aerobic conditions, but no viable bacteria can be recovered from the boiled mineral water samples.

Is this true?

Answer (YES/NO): NO